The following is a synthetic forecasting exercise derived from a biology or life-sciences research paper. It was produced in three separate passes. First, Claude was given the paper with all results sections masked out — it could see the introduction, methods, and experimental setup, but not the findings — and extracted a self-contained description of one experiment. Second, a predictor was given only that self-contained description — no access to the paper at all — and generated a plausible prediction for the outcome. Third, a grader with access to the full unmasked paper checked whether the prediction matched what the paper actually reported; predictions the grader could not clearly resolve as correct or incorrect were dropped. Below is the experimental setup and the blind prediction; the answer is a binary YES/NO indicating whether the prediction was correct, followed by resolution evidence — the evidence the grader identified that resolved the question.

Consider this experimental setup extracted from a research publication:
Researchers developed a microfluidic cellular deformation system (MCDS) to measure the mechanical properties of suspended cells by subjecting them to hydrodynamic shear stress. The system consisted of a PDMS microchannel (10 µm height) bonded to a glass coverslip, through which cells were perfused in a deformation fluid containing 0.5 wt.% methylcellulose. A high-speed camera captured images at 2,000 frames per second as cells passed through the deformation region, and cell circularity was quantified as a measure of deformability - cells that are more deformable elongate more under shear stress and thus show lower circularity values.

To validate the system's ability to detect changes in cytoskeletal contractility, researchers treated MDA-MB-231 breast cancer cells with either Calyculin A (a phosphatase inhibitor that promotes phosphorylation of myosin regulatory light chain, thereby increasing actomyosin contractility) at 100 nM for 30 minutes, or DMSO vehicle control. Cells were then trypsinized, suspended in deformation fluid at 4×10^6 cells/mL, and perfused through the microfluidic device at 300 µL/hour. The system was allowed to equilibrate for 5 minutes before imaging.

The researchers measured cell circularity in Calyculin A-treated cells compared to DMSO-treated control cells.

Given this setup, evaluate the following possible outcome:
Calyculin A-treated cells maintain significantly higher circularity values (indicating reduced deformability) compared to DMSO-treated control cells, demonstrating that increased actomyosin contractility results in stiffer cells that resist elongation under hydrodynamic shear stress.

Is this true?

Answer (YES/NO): NO